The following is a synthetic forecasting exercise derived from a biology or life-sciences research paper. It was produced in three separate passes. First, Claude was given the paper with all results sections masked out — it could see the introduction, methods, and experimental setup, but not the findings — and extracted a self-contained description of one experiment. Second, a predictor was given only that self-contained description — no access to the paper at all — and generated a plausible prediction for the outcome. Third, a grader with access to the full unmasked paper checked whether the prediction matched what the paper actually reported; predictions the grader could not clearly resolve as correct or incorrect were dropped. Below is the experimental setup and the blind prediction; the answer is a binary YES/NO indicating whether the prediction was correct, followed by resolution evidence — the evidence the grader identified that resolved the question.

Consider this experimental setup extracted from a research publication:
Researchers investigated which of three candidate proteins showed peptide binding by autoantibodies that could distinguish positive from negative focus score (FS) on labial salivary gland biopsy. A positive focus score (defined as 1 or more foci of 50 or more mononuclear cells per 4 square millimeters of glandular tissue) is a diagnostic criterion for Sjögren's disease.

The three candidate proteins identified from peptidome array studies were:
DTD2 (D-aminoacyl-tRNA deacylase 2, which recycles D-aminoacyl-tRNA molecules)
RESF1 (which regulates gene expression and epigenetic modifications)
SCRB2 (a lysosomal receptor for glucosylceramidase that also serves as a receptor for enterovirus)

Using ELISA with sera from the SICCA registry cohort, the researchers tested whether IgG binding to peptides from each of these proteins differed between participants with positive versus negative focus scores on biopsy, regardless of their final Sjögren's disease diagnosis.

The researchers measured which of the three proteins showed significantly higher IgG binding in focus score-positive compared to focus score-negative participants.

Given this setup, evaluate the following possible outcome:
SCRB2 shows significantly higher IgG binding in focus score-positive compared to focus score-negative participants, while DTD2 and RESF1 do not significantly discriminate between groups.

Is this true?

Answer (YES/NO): NO